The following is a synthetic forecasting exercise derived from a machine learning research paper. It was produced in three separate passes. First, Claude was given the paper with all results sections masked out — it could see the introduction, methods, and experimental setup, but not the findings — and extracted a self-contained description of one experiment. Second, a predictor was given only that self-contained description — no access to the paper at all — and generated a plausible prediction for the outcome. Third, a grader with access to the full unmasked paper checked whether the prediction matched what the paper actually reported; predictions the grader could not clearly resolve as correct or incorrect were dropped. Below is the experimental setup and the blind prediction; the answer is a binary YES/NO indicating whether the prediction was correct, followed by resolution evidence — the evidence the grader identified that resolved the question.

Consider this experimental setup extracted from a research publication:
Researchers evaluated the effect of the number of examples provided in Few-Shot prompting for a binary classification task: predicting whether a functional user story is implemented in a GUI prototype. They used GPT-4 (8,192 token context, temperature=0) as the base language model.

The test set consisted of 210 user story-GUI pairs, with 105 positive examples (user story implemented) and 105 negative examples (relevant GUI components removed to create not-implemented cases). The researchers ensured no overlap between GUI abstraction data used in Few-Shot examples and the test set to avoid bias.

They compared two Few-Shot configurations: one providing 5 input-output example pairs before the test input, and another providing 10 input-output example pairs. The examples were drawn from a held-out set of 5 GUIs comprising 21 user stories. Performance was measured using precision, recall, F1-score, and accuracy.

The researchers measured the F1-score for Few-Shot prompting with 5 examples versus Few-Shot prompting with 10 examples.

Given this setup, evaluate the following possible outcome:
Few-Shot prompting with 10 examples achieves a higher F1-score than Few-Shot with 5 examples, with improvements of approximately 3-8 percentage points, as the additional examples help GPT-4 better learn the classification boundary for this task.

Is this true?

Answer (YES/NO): NO